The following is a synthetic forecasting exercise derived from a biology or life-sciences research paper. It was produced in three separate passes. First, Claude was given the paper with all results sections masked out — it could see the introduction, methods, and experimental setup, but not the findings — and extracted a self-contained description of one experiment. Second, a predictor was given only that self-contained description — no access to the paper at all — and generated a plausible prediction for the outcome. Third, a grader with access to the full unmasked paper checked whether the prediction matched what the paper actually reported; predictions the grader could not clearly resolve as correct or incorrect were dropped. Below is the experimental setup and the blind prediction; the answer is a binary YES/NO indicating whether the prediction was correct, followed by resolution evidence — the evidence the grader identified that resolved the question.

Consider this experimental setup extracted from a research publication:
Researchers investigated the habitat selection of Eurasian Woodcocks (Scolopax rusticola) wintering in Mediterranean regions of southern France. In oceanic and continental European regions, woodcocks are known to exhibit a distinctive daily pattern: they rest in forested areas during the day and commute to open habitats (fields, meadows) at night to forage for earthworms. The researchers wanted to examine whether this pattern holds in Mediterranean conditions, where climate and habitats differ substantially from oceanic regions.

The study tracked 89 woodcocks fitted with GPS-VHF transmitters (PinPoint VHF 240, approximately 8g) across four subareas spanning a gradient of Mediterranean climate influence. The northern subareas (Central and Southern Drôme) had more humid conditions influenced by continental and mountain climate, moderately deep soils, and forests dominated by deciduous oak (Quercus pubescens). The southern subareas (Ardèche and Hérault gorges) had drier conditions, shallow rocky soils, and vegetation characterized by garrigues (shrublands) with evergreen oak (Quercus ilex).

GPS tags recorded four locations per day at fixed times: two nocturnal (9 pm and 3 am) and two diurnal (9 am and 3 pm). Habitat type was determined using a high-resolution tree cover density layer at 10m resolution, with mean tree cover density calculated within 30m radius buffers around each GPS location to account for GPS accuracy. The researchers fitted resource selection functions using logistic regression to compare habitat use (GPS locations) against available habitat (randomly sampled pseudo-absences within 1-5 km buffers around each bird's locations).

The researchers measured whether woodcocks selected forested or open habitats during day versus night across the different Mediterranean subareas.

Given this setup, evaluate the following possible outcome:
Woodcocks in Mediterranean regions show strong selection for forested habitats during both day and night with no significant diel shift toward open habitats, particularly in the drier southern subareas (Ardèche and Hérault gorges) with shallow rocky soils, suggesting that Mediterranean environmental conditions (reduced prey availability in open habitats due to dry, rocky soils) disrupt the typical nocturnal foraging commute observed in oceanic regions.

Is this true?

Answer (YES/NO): NO